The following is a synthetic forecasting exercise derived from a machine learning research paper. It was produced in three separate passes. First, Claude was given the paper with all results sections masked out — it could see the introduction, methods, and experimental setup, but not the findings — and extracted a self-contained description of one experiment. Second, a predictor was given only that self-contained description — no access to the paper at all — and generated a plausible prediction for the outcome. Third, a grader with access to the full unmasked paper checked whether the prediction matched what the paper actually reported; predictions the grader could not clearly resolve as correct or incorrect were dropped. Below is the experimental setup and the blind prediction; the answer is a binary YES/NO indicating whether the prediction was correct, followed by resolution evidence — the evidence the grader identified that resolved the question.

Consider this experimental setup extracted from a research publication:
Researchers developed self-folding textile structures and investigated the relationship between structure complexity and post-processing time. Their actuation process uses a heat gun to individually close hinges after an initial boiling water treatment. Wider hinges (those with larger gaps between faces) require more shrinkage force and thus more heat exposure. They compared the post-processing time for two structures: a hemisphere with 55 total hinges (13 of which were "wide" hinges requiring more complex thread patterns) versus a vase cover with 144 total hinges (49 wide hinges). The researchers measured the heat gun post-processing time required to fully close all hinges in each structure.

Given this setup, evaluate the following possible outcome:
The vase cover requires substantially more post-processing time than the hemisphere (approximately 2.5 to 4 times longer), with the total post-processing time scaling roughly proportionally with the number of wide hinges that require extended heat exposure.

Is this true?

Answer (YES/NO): YES